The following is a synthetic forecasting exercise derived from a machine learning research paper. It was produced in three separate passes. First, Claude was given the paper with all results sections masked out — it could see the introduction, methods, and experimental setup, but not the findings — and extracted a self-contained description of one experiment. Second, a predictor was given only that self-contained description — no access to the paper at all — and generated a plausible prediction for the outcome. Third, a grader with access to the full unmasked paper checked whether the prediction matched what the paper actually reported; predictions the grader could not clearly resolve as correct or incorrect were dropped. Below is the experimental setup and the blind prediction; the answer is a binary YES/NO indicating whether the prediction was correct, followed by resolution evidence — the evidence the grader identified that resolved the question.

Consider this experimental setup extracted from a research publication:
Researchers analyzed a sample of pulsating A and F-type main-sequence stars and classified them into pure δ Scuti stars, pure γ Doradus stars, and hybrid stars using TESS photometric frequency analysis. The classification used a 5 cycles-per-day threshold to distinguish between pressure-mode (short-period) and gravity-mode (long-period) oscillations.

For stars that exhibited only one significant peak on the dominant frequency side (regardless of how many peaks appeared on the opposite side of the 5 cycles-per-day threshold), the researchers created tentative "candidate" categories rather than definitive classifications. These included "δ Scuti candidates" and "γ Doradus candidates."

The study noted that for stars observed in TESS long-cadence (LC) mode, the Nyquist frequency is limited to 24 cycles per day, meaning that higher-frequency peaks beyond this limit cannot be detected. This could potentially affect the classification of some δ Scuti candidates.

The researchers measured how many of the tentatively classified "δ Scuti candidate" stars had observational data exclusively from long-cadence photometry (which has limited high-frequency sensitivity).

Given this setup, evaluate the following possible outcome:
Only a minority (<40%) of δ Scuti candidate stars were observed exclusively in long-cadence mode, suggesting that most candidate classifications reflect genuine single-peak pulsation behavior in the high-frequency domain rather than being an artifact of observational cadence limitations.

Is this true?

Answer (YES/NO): YES